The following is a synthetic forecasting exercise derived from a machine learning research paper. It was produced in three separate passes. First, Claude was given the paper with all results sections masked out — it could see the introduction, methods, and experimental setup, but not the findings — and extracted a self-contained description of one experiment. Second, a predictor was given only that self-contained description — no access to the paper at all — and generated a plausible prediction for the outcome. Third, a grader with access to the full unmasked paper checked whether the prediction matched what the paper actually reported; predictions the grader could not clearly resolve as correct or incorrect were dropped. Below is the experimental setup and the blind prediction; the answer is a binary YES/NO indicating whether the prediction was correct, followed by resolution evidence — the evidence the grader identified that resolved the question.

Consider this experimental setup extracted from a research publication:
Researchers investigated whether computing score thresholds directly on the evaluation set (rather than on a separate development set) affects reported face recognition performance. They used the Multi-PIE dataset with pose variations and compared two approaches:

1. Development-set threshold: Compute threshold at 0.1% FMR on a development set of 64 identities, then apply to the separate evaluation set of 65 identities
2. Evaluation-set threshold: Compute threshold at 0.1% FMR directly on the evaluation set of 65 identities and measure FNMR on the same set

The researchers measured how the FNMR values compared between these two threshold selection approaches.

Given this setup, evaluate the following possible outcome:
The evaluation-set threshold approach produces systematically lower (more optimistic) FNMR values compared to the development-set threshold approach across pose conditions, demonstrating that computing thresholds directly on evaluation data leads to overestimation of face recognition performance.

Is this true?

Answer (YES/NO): YES